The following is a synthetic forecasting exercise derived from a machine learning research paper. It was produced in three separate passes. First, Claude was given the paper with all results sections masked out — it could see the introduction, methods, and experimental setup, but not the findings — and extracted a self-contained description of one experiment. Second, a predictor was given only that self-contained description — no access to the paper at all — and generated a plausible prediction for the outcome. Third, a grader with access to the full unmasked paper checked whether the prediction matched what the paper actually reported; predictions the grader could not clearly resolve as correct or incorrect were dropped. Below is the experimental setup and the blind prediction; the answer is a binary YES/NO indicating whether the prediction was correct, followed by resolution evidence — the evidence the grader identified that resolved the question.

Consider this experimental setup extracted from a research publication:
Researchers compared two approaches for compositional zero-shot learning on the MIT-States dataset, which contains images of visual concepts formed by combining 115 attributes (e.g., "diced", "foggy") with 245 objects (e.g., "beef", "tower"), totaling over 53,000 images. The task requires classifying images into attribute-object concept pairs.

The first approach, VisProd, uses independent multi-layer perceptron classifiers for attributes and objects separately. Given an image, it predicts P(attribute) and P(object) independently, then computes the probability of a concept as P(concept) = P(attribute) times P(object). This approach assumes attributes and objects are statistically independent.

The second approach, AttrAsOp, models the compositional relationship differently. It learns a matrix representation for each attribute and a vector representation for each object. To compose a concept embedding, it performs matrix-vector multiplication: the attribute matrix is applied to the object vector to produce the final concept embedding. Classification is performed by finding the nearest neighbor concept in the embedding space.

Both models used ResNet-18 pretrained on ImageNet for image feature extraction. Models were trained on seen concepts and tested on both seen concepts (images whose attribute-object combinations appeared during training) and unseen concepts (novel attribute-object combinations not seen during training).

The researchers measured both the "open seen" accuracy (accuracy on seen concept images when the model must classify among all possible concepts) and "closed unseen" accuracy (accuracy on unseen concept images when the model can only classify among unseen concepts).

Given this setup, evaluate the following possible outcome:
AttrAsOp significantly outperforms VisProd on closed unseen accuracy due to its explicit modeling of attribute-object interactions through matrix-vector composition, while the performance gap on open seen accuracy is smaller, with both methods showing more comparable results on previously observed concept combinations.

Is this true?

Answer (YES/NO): NO